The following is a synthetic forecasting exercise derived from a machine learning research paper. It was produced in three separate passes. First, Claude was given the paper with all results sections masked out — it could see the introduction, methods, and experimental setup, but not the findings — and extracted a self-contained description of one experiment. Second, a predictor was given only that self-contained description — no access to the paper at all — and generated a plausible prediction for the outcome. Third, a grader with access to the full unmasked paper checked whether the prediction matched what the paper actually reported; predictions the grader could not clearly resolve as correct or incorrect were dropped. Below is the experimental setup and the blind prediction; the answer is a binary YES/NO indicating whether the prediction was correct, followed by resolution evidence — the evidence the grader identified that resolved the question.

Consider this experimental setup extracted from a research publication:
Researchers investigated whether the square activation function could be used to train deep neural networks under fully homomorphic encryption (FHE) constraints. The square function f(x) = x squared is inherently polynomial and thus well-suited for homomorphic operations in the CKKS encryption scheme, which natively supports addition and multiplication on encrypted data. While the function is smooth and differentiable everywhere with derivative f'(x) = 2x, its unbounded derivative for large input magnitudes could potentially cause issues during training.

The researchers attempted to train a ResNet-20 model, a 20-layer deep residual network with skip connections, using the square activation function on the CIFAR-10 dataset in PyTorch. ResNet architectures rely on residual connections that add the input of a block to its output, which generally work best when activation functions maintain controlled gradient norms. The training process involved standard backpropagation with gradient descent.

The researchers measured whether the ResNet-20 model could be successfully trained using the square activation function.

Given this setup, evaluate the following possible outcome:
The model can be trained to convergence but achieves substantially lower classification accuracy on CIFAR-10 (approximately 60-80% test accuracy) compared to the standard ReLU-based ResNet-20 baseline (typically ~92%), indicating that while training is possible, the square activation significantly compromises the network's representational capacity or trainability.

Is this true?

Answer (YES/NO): NO